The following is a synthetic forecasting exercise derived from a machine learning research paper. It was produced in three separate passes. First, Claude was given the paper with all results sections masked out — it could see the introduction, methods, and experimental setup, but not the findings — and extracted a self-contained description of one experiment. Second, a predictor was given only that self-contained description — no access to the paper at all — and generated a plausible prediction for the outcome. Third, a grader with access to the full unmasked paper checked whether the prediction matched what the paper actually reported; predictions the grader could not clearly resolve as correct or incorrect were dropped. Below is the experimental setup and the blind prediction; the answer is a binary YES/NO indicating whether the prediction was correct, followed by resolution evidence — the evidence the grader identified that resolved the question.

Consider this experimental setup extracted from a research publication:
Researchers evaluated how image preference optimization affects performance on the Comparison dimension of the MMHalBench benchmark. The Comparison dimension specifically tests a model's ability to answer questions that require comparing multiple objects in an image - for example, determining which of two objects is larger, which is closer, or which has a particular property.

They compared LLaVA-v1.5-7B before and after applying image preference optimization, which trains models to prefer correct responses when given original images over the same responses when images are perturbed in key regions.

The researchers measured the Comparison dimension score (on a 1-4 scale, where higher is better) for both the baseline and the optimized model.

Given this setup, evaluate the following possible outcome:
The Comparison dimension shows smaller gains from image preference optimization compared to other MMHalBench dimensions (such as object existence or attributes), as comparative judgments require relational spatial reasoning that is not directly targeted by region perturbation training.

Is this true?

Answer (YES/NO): NO